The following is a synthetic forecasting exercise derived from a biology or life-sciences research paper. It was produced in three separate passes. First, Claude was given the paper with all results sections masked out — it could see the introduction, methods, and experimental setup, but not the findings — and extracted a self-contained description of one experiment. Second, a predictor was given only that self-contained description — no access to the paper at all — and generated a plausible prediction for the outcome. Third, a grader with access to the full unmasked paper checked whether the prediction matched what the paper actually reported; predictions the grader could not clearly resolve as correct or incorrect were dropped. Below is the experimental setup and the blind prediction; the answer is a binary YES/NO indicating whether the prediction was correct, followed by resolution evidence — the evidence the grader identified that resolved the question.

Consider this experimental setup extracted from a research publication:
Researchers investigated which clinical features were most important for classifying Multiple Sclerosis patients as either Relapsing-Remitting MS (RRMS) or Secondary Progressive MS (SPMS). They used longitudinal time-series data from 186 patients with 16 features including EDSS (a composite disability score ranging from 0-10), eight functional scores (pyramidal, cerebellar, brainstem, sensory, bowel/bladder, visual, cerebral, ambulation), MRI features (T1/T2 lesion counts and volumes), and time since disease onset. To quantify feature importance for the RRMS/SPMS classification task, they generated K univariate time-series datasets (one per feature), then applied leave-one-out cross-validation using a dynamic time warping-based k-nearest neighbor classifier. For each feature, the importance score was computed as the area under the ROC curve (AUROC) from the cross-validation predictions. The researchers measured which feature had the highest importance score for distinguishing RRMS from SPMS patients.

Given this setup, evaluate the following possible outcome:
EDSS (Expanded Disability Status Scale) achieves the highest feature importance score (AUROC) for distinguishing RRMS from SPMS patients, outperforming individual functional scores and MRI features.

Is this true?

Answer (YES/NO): YES